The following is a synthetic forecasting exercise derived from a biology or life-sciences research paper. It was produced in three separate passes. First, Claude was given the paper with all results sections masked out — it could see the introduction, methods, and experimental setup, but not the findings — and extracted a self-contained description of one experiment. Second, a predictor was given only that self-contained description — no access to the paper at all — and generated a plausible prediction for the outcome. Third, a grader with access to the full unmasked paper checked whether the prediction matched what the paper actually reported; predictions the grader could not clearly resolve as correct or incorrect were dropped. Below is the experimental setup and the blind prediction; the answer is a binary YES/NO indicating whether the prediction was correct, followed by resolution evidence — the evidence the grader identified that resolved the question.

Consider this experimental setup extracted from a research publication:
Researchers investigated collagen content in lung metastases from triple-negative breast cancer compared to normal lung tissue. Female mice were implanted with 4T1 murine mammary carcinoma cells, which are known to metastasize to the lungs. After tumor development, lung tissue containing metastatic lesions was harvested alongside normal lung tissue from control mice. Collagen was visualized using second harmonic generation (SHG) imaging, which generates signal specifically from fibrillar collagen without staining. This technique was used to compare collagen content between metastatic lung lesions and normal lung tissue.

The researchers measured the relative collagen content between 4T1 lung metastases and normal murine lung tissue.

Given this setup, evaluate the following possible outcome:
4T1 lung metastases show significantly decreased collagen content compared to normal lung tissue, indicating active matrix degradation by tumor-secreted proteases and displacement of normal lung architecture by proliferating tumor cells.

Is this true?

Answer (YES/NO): NO